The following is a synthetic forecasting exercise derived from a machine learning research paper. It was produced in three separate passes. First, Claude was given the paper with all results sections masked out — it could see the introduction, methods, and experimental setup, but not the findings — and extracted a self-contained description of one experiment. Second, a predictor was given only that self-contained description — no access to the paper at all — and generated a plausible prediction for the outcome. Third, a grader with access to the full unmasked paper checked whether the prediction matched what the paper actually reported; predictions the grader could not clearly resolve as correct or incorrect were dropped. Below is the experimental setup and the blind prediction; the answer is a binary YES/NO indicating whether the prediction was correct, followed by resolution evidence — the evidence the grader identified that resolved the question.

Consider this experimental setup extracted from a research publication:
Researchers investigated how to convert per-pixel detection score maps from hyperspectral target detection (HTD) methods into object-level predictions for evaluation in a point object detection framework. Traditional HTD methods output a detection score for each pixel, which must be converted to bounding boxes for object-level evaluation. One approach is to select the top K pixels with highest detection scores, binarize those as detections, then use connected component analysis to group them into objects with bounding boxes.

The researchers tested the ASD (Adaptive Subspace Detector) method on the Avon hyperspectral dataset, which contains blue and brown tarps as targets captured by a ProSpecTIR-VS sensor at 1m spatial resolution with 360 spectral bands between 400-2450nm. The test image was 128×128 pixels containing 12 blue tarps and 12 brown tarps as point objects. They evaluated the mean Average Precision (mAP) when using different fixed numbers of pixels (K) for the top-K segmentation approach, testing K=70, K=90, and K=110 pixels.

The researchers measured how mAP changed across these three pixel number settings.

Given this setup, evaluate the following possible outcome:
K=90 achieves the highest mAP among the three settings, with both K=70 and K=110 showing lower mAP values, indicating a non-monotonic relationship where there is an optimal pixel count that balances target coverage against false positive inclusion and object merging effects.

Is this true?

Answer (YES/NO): YES